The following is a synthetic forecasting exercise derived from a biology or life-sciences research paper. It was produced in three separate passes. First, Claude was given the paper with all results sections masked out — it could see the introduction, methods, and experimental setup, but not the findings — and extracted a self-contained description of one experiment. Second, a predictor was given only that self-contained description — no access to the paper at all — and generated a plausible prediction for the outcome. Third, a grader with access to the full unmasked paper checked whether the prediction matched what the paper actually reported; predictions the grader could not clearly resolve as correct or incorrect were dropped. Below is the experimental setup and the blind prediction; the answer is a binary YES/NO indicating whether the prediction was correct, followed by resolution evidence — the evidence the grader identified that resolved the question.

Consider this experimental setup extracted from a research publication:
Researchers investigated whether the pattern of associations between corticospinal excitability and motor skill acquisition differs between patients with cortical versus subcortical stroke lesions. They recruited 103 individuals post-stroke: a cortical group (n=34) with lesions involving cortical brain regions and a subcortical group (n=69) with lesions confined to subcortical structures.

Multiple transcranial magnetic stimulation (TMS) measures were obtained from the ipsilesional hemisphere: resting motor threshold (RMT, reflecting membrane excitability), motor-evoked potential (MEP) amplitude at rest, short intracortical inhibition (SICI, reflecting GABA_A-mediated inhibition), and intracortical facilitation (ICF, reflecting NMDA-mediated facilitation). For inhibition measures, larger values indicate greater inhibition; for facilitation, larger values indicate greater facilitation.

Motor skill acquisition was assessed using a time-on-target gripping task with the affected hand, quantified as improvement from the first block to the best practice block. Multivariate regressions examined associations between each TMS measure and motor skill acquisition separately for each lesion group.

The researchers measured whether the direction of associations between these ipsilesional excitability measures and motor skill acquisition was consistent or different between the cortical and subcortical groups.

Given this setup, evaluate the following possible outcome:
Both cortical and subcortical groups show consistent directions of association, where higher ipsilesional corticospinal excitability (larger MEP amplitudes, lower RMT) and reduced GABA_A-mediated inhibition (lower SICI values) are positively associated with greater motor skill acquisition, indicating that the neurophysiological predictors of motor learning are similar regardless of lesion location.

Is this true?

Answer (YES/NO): NO